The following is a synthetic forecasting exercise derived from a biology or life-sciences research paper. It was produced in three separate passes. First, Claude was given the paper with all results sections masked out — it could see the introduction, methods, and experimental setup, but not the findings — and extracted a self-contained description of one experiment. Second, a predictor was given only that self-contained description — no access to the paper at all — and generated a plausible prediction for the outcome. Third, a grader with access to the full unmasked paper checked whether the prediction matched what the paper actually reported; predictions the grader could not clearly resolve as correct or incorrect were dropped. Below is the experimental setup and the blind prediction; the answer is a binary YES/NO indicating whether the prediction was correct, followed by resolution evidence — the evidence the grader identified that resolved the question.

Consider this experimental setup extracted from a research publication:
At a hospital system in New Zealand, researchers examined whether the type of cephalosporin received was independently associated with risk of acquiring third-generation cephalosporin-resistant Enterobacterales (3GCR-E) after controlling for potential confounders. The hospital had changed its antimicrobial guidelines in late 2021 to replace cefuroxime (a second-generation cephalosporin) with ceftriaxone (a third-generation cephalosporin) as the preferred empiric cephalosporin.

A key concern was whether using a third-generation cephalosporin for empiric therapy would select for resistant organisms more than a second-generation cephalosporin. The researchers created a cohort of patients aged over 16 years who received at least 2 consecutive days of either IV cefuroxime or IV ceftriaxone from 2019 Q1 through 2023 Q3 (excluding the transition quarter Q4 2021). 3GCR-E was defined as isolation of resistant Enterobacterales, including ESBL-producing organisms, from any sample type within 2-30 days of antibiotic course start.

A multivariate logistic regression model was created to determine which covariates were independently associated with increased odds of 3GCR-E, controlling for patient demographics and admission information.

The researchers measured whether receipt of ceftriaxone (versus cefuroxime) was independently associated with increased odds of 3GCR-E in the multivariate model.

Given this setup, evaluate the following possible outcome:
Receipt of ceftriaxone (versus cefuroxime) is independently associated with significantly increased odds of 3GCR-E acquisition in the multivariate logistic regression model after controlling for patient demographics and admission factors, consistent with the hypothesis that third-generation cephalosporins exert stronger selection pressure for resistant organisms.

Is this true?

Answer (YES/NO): NO